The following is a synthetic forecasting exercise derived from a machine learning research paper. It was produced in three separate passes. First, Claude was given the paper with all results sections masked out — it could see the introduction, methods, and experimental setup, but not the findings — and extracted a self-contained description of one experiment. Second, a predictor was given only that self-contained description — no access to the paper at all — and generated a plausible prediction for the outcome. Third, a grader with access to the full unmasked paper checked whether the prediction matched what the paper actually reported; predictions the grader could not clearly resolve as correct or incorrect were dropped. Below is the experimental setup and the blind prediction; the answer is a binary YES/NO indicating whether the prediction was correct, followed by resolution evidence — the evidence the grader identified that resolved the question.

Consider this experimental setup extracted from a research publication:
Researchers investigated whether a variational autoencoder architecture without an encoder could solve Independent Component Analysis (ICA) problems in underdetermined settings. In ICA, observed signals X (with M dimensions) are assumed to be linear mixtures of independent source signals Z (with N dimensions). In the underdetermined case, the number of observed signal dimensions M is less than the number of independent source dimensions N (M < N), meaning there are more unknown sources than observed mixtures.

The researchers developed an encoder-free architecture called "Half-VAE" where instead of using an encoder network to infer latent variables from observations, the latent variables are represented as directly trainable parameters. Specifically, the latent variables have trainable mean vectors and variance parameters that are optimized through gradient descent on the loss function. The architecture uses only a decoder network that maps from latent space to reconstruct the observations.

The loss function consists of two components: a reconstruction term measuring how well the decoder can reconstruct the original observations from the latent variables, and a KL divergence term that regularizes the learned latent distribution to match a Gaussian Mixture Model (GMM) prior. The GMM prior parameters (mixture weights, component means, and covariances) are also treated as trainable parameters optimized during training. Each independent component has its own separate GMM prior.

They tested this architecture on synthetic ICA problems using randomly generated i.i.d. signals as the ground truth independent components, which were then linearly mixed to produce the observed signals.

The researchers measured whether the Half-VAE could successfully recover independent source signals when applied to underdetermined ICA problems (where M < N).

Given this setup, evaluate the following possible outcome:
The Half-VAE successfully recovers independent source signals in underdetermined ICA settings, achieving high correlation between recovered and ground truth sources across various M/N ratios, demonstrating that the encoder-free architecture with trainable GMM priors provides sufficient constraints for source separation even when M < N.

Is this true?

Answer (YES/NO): NO